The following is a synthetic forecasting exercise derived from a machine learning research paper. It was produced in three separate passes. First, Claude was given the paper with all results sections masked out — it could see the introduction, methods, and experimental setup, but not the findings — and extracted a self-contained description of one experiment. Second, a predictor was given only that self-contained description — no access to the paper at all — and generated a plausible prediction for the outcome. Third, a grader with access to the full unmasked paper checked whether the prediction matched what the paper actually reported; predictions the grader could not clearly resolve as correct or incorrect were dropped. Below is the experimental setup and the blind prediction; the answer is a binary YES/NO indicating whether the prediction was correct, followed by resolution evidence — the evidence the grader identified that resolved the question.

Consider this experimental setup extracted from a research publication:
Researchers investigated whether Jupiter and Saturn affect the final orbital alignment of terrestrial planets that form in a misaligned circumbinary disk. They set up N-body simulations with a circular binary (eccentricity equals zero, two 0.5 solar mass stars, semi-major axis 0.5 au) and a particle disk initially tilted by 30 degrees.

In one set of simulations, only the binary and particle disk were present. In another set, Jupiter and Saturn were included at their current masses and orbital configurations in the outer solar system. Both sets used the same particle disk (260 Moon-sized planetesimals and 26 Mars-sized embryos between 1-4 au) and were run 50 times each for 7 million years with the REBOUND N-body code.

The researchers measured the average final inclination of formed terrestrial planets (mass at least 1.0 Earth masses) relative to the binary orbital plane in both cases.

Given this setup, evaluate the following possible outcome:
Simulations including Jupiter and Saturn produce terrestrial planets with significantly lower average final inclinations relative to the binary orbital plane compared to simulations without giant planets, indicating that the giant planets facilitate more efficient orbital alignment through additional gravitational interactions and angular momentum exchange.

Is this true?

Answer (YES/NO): NO